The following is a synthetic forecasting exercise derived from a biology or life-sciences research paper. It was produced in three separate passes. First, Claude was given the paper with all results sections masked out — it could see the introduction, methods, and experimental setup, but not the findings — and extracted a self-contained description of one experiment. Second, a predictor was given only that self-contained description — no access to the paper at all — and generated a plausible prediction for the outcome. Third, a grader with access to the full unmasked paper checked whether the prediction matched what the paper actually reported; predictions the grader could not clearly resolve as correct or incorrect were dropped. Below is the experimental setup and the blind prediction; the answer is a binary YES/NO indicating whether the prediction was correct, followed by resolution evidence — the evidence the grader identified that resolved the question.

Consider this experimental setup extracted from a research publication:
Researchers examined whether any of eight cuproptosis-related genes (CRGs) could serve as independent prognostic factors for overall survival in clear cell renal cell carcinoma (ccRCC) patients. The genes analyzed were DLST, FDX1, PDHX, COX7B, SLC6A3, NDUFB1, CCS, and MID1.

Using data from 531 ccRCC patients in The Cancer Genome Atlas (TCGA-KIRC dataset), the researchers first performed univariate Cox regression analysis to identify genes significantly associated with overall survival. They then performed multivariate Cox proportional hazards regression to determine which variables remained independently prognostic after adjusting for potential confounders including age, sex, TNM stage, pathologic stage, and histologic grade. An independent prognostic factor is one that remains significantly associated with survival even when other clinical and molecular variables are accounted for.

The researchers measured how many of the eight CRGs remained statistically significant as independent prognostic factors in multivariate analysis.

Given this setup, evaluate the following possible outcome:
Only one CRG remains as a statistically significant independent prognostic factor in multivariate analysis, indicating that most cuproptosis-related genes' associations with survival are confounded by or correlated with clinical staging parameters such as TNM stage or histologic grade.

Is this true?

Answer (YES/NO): YES